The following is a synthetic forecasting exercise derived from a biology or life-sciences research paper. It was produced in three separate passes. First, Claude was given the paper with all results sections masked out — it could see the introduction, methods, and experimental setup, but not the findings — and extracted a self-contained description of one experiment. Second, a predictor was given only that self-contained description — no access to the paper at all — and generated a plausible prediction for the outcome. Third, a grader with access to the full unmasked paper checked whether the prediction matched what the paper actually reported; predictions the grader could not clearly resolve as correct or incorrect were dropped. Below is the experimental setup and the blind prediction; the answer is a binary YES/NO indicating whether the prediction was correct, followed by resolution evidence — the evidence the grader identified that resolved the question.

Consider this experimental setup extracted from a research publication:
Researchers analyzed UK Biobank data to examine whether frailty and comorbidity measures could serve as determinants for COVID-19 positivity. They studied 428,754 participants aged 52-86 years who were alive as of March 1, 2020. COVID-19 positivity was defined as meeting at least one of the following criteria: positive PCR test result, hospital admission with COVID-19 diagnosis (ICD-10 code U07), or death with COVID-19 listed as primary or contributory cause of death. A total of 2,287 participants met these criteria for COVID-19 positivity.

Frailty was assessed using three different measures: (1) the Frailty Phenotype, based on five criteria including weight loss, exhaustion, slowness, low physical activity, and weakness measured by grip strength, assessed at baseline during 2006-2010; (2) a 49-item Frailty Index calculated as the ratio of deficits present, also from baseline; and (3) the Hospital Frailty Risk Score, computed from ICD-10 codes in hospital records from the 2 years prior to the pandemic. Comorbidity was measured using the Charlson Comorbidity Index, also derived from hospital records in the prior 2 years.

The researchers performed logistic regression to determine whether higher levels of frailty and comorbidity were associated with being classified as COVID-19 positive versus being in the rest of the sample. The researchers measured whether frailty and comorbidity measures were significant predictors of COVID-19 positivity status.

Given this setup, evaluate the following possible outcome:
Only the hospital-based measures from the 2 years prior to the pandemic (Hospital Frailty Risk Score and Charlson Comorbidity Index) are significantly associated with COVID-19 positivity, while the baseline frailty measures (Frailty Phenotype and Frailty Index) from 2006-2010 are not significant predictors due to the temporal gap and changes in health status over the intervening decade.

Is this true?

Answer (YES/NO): NO